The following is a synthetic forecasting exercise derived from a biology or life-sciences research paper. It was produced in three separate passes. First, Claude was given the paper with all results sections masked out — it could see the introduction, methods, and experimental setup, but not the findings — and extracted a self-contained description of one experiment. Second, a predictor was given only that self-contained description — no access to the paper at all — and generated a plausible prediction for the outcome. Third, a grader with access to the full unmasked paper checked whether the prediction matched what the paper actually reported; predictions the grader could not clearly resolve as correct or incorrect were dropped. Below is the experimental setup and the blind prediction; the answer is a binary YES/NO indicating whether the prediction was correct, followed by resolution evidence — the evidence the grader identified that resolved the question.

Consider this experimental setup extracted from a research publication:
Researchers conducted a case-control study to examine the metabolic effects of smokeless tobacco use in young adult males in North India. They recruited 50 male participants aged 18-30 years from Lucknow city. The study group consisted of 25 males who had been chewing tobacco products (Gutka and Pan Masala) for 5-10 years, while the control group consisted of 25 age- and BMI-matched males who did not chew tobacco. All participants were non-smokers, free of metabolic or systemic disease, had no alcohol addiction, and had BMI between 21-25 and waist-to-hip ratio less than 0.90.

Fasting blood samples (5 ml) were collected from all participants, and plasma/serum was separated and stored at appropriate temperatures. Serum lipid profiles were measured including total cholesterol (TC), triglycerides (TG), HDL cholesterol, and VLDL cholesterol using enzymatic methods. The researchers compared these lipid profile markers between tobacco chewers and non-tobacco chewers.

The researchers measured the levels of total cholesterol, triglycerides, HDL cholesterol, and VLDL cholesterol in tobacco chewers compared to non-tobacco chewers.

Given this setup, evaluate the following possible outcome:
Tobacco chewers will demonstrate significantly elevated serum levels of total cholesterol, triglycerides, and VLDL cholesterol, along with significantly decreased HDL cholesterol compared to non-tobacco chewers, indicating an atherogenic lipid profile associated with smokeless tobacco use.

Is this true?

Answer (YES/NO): NO